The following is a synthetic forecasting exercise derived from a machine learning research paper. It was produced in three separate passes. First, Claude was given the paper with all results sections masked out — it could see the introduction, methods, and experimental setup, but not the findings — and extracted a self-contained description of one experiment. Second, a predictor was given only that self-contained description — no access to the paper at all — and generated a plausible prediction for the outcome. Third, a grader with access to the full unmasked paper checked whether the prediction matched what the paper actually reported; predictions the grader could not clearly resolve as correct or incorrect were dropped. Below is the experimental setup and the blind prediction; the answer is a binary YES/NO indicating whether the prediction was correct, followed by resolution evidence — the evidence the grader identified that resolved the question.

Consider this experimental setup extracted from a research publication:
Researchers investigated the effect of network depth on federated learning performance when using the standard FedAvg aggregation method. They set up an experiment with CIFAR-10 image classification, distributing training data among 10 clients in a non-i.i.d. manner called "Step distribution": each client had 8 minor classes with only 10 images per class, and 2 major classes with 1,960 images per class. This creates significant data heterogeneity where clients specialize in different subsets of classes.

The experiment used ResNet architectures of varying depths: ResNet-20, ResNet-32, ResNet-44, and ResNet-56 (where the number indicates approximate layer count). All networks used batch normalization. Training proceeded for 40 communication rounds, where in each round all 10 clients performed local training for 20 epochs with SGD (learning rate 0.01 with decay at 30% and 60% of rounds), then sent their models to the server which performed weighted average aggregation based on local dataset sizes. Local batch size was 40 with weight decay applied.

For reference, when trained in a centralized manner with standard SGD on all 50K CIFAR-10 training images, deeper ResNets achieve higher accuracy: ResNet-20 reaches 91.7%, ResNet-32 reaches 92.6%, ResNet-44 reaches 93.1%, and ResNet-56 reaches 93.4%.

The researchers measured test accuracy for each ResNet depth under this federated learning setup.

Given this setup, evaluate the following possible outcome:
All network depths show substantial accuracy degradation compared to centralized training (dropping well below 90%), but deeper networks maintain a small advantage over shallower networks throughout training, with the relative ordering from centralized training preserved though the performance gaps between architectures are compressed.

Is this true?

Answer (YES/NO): NO